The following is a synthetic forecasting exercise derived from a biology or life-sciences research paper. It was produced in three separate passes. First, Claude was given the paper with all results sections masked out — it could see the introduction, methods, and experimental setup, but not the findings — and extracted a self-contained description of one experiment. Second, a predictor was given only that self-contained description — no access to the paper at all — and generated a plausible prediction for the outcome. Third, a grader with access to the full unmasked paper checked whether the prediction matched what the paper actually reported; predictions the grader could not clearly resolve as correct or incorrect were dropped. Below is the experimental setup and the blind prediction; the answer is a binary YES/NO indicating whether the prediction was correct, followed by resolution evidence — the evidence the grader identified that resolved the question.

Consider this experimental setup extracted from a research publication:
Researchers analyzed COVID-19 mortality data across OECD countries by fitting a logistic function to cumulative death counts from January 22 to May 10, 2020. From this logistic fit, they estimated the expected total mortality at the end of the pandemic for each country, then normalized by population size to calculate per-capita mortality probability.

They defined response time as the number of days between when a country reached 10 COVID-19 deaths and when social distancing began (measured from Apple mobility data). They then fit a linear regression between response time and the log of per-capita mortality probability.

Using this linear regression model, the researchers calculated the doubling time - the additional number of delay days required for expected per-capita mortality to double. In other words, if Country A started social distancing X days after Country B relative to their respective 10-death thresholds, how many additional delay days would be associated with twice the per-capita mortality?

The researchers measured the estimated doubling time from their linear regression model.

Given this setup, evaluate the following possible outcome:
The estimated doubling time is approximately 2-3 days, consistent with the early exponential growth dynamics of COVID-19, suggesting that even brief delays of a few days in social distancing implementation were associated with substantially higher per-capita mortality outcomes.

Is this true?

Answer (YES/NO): NO